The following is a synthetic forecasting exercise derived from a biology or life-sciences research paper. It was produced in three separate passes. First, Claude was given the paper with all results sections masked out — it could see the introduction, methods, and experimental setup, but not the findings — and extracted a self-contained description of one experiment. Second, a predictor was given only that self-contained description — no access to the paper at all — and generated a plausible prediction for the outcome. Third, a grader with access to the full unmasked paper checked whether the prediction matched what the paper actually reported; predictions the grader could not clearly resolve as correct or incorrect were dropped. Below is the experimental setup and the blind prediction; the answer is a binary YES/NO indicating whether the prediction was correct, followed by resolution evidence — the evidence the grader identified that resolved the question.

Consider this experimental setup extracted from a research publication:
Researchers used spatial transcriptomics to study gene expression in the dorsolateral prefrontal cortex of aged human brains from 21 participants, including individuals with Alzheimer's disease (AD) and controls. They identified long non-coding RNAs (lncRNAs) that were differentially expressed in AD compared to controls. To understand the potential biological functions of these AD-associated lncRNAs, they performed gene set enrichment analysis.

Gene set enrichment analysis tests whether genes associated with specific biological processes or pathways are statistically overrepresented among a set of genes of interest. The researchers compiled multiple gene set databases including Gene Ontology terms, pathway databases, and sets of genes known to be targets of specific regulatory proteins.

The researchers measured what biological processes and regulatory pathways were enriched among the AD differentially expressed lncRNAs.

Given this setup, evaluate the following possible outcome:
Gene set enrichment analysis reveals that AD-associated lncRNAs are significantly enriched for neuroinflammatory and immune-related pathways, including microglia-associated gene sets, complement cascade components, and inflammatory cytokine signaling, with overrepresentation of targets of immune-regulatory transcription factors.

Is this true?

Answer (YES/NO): NO